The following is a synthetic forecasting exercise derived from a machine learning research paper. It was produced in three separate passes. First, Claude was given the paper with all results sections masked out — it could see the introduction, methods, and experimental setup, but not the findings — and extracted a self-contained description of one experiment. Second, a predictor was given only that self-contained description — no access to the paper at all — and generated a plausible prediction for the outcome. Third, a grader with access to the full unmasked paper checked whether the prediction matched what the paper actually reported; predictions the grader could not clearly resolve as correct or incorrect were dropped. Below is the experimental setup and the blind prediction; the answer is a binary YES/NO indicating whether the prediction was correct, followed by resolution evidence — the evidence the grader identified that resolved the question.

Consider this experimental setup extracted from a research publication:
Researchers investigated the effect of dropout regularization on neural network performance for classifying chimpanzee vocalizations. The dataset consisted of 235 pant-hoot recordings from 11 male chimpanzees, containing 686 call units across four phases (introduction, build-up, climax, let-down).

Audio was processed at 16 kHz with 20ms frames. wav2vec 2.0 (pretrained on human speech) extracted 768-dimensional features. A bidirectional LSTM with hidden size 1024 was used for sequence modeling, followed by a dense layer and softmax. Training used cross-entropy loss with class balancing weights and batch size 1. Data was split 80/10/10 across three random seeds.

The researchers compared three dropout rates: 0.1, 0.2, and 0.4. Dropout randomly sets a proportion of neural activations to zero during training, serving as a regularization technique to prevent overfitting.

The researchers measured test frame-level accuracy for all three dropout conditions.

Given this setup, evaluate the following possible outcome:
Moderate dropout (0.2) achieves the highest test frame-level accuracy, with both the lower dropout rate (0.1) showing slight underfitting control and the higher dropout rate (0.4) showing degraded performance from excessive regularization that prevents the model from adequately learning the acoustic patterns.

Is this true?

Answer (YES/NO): NO